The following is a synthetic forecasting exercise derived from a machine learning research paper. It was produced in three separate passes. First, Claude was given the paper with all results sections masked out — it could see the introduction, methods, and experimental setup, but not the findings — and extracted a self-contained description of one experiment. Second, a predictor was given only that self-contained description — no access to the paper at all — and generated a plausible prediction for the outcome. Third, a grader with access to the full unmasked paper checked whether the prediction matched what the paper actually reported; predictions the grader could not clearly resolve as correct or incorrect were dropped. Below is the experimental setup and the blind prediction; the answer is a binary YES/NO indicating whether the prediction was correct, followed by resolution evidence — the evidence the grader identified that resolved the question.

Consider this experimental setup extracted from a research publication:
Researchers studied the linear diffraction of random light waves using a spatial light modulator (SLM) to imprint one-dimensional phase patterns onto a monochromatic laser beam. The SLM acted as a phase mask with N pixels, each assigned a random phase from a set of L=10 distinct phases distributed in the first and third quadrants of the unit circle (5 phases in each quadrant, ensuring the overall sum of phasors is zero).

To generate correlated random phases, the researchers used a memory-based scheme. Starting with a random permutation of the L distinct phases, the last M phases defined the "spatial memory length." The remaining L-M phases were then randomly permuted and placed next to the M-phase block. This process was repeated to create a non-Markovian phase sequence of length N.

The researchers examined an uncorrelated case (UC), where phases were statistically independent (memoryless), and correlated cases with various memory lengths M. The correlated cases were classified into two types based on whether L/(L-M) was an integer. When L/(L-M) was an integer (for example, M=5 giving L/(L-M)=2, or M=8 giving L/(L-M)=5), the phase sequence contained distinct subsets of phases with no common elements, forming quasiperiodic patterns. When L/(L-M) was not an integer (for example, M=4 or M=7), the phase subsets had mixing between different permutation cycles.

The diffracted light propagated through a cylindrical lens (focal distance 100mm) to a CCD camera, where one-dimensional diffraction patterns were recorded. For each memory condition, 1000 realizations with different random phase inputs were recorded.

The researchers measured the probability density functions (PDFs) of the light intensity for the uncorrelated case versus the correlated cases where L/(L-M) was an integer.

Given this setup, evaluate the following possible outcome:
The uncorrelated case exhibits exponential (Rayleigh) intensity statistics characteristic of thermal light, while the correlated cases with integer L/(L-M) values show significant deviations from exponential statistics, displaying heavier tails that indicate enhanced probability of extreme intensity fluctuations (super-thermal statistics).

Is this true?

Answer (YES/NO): YES